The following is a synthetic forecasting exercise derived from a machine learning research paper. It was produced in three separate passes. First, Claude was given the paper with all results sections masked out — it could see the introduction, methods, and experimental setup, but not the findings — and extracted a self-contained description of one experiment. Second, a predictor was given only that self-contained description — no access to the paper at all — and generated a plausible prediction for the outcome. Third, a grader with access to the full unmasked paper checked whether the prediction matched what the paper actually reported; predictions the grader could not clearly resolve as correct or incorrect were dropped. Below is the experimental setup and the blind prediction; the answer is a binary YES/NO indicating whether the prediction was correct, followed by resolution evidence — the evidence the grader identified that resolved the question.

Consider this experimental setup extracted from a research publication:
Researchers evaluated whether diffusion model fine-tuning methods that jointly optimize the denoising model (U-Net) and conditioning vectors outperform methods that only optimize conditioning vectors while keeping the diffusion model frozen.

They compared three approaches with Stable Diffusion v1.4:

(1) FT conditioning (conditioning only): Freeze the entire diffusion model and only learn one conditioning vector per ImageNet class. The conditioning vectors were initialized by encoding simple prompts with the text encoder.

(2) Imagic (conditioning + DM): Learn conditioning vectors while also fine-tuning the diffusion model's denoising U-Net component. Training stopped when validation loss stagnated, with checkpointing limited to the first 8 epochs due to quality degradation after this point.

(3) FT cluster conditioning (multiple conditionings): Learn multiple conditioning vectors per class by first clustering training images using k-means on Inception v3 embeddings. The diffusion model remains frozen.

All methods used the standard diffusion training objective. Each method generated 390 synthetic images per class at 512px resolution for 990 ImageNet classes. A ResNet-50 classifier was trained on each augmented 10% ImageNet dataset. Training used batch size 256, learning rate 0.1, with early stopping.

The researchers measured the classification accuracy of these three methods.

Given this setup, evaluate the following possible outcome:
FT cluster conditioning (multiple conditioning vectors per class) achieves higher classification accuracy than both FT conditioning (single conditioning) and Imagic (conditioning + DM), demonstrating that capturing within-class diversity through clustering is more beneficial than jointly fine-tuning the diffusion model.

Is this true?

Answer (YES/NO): NO